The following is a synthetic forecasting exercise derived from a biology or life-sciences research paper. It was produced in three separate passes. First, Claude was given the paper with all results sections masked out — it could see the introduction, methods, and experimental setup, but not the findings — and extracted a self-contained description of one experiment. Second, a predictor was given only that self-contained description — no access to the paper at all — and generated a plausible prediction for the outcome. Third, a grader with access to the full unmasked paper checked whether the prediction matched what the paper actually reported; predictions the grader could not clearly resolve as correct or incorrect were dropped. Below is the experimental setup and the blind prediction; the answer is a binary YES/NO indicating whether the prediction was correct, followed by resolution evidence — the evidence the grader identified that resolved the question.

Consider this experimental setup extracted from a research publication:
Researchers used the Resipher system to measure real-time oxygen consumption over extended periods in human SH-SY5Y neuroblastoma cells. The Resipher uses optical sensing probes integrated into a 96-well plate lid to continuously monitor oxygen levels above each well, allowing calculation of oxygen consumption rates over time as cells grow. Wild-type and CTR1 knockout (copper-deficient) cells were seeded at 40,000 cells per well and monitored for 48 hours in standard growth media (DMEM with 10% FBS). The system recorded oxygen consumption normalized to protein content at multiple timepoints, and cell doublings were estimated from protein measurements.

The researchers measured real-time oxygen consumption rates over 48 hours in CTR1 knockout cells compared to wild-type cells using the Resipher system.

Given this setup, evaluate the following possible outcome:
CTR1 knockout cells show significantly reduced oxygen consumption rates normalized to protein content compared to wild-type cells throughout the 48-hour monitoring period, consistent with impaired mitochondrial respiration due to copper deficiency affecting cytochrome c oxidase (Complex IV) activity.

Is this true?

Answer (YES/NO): YES